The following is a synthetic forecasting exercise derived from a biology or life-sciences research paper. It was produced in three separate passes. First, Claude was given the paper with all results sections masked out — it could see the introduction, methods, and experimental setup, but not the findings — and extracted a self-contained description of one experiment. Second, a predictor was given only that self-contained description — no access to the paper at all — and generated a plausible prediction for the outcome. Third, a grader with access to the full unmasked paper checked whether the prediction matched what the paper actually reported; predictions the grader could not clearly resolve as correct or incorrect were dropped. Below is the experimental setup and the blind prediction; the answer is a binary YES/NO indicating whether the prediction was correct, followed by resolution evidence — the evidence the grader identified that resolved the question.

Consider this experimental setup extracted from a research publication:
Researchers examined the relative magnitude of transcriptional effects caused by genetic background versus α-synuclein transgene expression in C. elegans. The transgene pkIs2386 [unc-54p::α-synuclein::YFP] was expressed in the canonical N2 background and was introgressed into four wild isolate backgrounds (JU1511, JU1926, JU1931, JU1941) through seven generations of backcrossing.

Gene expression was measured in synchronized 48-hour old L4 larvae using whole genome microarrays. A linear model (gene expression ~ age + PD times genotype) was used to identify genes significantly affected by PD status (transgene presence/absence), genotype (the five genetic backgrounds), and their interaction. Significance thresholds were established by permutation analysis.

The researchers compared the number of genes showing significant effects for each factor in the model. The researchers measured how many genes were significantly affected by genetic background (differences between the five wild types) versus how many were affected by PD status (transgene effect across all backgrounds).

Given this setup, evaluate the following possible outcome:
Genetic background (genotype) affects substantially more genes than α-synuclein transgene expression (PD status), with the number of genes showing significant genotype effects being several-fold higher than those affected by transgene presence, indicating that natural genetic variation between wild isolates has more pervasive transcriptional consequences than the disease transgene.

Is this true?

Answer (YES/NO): YES